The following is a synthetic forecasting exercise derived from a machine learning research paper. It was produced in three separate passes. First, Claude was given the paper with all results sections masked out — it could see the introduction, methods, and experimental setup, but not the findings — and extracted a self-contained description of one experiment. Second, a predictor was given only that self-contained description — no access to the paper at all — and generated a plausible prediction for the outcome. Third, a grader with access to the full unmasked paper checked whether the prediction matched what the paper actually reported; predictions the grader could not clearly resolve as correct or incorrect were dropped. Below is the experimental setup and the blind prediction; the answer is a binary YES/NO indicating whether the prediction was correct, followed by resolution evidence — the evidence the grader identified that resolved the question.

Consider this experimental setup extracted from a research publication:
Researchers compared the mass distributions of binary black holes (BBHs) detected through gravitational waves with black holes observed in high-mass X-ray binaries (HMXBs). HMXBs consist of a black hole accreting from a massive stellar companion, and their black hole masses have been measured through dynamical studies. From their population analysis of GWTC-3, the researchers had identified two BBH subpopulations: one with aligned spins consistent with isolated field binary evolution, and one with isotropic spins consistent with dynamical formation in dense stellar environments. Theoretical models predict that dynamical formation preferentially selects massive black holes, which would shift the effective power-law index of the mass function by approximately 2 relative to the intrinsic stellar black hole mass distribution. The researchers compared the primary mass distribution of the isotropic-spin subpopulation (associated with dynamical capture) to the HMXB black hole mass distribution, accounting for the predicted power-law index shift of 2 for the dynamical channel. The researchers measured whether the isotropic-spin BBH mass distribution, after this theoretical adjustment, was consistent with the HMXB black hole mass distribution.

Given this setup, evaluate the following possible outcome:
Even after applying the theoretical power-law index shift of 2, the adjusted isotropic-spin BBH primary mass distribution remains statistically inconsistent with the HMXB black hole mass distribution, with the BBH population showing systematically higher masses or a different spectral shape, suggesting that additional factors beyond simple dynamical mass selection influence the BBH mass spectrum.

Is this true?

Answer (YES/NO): NO